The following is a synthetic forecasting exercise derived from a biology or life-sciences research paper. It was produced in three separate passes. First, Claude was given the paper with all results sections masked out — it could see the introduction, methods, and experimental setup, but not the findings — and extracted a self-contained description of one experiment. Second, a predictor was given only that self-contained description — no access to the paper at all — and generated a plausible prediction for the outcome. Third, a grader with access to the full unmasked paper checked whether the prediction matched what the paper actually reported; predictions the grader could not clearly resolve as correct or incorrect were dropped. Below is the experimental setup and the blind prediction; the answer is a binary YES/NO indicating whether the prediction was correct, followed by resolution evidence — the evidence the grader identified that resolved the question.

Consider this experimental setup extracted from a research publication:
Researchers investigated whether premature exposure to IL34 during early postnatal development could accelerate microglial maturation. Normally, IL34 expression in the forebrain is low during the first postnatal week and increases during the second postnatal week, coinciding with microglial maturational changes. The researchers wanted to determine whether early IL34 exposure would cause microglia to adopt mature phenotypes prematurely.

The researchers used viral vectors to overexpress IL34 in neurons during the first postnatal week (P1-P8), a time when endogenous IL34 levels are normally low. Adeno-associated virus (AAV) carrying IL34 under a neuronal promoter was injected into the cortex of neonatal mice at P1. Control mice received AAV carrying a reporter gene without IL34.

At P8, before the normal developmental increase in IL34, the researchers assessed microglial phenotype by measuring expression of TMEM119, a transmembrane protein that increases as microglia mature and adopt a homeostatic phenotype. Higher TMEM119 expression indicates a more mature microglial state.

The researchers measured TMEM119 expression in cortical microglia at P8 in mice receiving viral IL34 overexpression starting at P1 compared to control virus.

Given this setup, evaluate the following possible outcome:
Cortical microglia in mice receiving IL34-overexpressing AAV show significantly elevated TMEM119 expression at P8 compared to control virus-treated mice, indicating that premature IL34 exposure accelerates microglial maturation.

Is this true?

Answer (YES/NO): YES